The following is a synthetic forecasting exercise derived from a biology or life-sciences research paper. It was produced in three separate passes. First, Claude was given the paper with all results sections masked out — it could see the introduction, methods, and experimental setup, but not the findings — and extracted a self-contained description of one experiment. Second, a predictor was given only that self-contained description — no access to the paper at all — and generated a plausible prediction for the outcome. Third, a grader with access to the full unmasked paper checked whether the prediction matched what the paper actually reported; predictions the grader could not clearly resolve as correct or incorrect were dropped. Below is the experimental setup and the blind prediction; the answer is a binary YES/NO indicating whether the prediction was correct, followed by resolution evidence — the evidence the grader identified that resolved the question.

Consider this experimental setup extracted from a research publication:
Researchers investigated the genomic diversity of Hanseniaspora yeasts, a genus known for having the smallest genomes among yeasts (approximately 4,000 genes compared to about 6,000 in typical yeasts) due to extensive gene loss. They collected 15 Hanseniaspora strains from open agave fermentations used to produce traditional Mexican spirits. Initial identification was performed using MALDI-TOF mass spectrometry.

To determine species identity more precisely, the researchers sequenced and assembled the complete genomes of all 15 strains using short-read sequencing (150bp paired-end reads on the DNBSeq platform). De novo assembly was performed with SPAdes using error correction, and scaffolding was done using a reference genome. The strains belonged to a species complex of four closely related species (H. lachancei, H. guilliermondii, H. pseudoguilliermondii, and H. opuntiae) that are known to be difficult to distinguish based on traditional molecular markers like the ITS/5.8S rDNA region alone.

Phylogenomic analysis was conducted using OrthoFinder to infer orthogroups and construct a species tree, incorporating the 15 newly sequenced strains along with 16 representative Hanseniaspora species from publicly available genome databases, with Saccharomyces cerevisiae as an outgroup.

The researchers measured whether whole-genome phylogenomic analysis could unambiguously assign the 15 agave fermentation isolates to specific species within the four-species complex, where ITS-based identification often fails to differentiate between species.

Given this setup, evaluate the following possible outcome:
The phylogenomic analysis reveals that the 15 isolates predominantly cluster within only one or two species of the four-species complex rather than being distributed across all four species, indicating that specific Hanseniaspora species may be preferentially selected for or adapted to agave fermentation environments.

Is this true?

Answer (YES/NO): NO